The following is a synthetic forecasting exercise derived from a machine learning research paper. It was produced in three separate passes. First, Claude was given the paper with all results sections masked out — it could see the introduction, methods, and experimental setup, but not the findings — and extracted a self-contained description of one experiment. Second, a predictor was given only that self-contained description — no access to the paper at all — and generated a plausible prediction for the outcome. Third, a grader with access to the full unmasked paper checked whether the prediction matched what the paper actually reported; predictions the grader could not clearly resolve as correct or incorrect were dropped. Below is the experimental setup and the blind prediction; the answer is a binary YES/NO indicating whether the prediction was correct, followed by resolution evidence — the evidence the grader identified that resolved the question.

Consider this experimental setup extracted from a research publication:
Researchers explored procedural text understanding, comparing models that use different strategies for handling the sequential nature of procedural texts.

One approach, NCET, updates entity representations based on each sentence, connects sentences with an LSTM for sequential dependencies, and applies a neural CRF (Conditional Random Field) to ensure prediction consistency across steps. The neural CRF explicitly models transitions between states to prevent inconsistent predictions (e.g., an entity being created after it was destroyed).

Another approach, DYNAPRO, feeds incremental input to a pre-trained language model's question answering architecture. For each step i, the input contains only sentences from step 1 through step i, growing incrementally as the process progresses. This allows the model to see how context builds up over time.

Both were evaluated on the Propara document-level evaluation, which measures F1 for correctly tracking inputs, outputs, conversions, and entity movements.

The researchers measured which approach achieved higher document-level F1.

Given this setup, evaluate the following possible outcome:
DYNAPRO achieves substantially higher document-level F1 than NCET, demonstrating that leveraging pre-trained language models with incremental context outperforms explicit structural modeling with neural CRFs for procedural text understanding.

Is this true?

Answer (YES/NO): NO